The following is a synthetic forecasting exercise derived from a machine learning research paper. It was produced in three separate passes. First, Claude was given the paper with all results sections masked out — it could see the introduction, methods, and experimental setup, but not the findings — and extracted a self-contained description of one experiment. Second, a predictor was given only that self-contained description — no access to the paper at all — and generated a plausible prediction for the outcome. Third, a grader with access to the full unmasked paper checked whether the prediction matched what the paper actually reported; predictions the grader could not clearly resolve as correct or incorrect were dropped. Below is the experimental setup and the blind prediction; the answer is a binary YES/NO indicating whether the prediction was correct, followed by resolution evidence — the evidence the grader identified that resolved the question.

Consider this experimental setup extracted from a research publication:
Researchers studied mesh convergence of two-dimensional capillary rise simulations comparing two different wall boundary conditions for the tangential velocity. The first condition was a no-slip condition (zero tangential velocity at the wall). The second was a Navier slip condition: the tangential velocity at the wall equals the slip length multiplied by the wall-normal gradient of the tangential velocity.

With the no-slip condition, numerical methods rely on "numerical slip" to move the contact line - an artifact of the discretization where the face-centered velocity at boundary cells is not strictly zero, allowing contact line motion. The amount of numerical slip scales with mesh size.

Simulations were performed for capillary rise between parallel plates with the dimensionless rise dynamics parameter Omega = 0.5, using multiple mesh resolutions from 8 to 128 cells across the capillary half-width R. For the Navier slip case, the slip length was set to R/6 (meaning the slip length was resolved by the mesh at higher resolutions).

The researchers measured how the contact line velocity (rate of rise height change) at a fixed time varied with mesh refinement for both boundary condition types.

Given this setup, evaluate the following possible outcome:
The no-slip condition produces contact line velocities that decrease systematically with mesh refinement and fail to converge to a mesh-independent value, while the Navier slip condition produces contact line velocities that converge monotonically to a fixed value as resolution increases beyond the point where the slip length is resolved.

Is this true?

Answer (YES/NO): YES